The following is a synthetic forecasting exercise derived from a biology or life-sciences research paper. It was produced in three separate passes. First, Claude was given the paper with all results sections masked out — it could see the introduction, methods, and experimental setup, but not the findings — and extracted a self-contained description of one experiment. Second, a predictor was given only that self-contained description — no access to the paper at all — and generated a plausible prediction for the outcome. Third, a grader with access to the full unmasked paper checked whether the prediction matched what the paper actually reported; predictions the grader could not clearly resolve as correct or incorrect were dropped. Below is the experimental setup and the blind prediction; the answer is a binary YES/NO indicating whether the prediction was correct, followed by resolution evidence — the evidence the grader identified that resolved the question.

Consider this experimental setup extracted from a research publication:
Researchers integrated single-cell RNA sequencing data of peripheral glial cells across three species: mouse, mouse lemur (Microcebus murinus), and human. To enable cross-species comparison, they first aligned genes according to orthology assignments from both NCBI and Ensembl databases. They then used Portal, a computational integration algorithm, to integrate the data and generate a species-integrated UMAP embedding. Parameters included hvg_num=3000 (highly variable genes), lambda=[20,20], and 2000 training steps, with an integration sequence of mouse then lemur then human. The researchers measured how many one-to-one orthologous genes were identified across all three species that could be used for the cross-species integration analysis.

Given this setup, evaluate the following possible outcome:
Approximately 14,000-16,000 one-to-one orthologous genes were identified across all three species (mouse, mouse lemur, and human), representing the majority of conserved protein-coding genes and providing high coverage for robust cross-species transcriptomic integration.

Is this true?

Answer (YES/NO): YES